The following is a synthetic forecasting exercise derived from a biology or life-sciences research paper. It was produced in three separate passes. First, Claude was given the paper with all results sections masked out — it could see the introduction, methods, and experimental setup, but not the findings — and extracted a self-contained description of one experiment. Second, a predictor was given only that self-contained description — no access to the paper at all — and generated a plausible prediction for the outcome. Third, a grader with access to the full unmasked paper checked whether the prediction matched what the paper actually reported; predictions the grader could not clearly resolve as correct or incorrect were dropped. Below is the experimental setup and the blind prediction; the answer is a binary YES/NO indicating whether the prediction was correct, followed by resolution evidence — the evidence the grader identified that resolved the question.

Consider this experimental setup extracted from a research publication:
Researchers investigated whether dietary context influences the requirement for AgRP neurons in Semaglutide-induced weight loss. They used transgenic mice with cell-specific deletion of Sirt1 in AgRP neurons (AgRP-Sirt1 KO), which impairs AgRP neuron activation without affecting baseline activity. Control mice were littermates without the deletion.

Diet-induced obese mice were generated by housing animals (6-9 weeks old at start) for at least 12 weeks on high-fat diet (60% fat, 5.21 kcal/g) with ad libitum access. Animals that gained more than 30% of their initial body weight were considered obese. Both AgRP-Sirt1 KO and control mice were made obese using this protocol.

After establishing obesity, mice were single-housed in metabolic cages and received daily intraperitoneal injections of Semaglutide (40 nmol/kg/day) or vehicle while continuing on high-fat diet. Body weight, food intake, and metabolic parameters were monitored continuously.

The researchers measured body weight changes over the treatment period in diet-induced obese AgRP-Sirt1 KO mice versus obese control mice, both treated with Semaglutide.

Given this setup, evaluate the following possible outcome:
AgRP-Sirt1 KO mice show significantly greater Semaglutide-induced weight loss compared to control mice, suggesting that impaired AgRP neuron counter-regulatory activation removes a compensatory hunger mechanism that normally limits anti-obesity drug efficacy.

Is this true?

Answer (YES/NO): NO